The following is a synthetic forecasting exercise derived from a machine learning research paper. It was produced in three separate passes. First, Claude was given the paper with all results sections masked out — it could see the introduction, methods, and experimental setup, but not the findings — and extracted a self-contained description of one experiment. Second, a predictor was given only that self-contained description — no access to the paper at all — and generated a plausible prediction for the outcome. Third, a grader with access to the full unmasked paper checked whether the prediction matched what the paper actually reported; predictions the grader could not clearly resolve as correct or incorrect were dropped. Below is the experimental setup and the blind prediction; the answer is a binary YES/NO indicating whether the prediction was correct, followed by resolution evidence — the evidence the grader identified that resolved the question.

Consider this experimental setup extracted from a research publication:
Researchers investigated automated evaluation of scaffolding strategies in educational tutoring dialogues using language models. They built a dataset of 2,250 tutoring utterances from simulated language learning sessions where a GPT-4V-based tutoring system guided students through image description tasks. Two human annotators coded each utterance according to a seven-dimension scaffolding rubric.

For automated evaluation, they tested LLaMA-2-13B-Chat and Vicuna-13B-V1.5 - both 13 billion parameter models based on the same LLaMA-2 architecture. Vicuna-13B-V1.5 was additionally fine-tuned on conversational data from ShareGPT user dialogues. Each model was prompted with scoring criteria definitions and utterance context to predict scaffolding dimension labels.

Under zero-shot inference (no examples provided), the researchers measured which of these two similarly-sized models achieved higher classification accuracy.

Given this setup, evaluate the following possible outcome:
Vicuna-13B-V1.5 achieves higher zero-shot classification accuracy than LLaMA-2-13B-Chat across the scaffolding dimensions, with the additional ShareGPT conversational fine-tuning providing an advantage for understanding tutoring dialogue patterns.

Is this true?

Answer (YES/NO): NO